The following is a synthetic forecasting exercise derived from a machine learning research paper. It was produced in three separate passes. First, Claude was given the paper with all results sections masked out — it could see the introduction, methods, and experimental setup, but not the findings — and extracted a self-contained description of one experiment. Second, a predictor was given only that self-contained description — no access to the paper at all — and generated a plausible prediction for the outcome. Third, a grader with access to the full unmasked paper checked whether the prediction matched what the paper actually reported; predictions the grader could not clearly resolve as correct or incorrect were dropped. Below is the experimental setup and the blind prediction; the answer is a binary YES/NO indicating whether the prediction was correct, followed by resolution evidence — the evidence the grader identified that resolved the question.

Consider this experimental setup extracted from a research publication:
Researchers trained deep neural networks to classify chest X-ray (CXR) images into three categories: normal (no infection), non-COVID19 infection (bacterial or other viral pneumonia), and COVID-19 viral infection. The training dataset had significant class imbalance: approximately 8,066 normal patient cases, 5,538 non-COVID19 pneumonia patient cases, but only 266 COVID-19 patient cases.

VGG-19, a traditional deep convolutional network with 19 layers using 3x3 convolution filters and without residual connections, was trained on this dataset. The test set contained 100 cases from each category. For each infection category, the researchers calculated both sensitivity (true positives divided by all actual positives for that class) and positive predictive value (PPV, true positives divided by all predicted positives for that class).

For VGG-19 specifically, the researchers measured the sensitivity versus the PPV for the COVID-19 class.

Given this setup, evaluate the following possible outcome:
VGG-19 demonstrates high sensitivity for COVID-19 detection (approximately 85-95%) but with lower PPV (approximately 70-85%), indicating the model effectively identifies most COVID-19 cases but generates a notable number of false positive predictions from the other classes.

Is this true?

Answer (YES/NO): NO